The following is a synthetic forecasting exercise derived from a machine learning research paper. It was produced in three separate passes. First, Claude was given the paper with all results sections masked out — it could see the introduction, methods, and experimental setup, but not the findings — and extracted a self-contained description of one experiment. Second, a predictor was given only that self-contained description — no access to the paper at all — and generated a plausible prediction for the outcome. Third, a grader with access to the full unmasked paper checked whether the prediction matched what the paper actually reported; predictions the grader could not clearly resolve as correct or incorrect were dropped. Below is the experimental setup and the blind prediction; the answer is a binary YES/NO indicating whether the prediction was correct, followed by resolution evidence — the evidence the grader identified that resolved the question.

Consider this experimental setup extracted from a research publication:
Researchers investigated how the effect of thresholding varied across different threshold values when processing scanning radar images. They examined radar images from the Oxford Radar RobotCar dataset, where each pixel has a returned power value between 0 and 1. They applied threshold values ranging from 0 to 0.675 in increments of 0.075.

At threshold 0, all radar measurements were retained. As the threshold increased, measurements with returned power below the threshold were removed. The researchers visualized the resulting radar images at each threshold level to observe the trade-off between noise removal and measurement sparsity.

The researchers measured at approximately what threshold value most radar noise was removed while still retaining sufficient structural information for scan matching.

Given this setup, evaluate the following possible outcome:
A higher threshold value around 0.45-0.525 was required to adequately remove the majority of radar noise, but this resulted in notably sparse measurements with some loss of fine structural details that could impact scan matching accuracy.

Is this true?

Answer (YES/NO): NO